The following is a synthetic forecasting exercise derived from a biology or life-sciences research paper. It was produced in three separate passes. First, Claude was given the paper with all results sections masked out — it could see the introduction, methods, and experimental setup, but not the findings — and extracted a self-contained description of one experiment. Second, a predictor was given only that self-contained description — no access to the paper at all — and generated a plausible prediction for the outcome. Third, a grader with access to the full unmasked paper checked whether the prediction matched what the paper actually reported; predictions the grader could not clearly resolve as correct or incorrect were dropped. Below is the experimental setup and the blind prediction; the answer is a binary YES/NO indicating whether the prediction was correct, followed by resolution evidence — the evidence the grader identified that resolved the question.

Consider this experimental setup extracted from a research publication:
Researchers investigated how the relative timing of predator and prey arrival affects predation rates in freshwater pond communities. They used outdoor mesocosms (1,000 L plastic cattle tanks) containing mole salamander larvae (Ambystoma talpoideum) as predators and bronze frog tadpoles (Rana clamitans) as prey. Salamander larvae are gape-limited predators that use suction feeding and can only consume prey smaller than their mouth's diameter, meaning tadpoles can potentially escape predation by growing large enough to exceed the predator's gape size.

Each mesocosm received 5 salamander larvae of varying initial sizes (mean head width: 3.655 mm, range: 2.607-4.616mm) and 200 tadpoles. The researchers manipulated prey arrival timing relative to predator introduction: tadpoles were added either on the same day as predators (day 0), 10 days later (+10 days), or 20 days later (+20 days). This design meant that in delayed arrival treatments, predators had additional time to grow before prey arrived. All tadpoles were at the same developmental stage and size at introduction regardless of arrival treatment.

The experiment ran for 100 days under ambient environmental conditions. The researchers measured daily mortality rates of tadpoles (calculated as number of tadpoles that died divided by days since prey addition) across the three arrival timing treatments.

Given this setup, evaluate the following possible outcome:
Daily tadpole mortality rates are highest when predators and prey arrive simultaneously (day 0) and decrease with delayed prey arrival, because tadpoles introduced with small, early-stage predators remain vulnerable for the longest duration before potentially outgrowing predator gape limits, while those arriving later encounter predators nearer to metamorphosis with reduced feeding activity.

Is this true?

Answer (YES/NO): NO